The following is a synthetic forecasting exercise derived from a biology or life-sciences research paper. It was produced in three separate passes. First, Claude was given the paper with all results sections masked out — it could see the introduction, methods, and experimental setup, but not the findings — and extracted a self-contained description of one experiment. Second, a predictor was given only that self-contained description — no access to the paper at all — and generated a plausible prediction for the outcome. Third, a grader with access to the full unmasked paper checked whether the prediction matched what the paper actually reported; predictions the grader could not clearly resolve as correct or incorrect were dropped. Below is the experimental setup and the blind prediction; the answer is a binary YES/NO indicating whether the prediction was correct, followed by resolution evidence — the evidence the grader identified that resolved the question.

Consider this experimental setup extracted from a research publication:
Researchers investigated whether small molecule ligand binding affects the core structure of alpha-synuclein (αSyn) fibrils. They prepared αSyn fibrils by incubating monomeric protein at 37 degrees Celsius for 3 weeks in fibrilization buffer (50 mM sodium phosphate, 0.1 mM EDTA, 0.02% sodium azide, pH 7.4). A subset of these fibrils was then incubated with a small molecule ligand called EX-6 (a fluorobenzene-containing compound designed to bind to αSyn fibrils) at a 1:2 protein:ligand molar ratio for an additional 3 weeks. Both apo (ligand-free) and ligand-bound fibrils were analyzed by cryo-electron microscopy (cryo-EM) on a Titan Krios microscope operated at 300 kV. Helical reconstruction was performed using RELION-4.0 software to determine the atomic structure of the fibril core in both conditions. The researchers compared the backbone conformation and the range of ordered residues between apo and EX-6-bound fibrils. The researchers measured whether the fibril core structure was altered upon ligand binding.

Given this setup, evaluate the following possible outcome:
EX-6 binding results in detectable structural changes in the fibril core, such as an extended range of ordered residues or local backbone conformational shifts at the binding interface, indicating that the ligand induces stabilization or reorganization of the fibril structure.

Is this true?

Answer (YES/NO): NO